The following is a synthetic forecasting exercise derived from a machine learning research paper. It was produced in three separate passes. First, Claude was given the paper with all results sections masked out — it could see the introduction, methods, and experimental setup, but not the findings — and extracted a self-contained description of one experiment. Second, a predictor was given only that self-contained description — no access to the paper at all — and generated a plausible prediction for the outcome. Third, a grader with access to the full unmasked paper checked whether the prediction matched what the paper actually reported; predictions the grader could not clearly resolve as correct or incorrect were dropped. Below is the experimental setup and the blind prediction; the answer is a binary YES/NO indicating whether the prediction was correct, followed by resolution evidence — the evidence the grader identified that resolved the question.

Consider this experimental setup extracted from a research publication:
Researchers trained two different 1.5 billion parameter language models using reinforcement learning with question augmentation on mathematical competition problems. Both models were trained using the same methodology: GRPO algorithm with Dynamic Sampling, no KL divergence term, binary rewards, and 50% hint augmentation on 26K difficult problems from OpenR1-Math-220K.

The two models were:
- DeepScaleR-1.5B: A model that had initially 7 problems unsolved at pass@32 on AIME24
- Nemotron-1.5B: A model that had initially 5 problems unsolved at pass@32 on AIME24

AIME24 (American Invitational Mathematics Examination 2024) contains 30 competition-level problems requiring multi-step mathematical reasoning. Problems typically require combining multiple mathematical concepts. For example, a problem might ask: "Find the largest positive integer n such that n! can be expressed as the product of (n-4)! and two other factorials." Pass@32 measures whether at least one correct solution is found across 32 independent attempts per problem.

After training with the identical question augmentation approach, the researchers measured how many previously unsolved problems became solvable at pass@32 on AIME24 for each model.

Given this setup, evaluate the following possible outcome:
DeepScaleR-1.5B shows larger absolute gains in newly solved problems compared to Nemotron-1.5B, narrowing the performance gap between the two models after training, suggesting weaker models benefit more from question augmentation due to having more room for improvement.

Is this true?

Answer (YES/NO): YES